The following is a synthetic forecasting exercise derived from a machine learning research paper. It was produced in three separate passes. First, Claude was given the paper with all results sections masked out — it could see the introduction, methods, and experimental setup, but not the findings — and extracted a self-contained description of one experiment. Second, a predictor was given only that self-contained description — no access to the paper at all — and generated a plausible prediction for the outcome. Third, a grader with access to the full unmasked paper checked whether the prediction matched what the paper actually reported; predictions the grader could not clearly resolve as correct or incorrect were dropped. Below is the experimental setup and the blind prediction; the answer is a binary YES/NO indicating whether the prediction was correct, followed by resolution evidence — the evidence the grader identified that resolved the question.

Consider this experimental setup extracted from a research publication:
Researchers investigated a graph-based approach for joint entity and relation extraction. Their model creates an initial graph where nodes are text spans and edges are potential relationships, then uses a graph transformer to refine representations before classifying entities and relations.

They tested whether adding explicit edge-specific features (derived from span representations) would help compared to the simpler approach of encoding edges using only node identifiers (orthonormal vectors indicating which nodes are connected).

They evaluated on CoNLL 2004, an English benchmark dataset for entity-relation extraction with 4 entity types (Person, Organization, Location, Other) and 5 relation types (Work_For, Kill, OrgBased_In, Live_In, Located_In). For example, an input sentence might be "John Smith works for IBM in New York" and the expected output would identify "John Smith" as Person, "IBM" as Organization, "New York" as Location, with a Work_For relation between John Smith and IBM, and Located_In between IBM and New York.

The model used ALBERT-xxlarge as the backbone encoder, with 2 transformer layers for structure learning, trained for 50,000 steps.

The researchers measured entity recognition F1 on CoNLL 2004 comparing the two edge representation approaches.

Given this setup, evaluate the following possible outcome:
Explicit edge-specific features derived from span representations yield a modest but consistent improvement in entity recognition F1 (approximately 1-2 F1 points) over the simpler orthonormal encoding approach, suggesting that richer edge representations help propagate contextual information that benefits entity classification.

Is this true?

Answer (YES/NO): NO